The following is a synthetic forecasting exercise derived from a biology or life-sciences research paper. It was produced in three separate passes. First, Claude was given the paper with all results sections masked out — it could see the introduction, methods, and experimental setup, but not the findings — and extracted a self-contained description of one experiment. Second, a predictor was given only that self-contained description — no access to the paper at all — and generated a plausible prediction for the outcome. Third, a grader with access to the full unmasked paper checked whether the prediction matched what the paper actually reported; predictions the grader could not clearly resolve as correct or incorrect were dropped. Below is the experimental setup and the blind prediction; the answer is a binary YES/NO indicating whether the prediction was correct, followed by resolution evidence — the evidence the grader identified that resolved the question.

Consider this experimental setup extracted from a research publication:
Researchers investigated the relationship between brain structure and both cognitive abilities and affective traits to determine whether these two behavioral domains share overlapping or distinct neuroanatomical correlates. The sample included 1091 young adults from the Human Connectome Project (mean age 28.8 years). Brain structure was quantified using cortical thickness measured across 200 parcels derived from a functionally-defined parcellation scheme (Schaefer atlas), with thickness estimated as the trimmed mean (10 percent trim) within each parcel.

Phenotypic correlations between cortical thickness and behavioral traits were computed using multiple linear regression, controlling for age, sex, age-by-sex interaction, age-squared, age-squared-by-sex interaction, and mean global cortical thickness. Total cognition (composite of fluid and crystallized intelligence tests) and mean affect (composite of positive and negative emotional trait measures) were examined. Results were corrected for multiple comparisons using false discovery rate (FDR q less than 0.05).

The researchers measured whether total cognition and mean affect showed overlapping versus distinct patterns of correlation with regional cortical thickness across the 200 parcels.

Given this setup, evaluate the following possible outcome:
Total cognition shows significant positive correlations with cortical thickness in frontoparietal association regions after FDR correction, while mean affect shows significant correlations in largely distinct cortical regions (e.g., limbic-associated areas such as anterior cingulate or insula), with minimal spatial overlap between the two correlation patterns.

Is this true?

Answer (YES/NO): NO